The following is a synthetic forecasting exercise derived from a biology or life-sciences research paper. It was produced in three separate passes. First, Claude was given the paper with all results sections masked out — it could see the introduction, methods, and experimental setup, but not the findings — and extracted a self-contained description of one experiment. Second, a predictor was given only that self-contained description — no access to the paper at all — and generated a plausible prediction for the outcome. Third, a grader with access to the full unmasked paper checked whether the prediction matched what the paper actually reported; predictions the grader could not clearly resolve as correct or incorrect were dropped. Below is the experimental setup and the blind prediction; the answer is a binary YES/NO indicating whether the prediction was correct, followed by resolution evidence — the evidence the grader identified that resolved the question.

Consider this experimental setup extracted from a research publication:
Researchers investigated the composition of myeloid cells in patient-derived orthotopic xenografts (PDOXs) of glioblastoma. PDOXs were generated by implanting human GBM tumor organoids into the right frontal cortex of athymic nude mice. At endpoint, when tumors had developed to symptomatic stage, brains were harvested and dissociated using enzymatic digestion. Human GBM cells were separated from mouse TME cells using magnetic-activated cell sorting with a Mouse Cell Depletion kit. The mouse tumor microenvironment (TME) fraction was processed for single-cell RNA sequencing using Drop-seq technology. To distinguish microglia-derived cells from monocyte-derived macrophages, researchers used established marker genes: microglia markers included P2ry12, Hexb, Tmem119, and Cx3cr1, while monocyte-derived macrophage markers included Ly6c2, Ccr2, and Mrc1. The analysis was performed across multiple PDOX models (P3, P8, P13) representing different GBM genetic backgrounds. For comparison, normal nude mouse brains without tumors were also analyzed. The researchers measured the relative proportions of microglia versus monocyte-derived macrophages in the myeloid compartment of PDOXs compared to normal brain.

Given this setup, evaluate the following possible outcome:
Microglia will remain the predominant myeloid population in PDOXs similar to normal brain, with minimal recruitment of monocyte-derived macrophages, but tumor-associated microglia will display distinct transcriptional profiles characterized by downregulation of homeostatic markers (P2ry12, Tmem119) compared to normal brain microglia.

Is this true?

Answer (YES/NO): YES